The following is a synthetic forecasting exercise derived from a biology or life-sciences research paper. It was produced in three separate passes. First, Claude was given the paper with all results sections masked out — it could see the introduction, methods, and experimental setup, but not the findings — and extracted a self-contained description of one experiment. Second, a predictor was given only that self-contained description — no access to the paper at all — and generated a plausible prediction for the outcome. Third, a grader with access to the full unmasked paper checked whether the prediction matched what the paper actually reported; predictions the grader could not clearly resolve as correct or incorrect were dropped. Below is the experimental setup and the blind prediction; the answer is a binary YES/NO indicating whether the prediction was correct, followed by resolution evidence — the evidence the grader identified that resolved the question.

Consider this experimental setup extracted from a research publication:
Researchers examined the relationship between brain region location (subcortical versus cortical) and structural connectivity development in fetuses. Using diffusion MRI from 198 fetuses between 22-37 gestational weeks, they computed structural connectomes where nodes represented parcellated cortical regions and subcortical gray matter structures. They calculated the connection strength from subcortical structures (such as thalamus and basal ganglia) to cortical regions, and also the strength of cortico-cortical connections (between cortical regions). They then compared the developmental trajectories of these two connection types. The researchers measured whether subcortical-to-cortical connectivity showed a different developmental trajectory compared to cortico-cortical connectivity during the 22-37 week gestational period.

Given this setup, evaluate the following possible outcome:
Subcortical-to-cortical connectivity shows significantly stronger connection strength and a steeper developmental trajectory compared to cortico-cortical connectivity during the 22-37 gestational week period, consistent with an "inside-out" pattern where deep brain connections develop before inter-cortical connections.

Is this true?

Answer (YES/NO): NO